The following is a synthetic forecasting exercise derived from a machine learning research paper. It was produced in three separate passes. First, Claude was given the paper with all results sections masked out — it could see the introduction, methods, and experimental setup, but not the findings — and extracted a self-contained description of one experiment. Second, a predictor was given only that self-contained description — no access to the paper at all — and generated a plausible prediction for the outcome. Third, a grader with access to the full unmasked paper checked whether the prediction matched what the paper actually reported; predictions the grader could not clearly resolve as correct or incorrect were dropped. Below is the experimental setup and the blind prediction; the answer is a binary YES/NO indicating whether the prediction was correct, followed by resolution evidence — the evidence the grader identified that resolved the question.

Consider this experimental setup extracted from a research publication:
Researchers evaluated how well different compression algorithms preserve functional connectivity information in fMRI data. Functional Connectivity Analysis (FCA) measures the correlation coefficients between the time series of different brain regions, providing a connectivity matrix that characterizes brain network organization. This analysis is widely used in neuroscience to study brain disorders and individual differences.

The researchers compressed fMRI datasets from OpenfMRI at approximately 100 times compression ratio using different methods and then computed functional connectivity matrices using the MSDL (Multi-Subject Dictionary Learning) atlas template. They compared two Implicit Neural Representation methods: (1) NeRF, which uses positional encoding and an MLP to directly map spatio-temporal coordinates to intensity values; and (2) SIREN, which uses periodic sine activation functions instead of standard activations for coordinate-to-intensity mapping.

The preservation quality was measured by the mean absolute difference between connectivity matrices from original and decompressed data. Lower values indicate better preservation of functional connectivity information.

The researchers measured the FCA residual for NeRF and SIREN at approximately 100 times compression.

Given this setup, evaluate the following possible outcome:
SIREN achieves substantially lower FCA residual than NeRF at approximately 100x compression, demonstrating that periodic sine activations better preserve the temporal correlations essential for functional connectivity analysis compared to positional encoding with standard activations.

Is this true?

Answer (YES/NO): NO